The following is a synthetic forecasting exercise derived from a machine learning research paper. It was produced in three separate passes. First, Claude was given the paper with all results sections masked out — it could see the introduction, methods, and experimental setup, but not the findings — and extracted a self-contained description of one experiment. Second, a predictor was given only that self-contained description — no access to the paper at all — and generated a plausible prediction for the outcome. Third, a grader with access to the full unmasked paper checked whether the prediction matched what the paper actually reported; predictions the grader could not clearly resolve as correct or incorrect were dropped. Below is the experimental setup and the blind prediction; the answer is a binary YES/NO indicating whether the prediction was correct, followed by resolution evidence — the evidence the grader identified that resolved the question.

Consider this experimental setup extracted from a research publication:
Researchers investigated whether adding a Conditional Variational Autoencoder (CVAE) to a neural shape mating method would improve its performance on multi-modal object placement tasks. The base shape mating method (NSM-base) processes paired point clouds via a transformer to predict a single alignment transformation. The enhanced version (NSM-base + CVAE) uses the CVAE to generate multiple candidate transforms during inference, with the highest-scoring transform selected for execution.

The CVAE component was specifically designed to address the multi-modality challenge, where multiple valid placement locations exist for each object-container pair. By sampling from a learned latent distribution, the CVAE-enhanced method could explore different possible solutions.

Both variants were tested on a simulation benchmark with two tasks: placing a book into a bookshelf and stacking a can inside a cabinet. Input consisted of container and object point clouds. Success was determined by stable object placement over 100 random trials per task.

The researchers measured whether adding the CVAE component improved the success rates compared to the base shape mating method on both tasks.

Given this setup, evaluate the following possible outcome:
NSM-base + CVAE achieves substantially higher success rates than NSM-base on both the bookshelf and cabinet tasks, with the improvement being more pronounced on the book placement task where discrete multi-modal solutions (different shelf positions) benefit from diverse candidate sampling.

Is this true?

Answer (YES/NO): YES